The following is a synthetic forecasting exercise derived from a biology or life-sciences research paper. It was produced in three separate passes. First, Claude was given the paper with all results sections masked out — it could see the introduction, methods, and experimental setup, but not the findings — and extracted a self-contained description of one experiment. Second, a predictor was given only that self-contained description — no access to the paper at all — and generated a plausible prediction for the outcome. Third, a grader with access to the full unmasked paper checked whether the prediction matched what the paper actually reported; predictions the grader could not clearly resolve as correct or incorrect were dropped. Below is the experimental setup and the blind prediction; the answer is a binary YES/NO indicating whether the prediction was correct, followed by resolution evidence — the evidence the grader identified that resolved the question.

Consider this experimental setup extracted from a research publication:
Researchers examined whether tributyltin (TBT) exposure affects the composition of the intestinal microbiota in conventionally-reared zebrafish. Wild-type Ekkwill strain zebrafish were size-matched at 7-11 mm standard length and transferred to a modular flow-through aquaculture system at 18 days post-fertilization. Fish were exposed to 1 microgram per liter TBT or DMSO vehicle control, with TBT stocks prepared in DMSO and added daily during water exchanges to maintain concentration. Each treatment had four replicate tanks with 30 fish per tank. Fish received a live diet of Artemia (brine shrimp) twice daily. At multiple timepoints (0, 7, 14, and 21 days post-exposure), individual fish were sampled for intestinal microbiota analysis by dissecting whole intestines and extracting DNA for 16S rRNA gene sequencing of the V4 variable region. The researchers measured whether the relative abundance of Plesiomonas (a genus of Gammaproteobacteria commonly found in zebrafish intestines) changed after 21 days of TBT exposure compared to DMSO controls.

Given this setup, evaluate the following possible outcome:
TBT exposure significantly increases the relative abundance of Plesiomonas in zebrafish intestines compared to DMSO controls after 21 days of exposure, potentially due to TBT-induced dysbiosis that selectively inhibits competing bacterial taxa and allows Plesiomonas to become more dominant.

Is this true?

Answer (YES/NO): NO